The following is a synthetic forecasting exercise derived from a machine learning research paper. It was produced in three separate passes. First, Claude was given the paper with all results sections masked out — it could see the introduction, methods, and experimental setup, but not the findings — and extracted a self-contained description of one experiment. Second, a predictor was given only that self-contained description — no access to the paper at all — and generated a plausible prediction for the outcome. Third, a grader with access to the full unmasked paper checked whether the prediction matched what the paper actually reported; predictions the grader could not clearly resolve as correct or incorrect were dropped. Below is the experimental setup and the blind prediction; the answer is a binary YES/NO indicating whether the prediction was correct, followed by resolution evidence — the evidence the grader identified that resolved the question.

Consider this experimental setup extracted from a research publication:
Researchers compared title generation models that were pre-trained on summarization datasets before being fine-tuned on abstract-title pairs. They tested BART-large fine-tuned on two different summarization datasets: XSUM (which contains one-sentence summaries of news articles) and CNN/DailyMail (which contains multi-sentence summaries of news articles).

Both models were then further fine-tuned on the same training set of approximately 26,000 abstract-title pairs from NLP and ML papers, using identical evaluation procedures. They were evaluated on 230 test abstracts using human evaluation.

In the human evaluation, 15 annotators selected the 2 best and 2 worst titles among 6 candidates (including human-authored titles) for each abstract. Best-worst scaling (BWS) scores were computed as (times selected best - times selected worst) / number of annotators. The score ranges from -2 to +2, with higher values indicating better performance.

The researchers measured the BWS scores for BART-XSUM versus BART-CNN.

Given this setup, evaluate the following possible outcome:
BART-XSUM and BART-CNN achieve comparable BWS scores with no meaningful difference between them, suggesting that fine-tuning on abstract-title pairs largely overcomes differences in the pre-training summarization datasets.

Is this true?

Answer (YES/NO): NO